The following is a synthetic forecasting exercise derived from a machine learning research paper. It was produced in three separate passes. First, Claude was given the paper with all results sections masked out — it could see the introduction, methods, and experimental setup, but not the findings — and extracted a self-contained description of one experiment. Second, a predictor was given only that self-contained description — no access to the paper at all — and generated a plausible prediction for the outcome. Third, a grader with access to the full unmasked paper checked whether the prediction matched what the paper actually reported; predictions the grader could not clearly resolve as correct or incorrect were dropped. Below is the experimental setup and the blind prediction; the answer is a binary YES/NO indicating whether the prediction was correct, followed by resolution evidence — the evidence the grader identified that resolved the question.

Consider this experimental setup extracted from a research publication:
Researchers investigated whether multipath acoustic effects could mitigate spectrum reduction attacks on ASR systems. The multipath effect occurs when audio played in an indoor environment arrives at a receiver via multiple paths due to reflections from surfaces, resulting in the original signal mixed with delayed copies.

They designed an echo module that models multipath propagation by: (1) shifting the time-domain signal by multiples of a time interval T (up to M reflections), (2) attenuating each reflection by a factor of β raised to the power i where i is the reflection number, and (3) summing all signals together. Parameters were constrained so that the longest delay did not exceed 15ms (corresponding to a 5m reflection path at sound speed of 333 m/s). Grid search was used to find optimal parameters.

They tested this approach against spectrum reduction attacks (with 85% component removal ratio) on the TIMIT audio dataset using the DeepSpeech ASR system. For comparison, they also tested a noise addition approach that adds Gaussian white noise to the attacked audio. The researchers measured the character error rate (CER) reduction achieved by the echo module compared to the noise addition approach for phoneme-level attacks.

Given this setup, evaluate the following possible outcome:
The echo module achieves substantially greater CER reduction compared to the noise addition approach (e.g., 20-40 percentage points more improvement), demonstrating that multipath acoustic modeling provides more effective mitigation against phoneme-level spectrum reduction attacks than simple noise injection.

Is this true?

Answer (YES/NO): NO